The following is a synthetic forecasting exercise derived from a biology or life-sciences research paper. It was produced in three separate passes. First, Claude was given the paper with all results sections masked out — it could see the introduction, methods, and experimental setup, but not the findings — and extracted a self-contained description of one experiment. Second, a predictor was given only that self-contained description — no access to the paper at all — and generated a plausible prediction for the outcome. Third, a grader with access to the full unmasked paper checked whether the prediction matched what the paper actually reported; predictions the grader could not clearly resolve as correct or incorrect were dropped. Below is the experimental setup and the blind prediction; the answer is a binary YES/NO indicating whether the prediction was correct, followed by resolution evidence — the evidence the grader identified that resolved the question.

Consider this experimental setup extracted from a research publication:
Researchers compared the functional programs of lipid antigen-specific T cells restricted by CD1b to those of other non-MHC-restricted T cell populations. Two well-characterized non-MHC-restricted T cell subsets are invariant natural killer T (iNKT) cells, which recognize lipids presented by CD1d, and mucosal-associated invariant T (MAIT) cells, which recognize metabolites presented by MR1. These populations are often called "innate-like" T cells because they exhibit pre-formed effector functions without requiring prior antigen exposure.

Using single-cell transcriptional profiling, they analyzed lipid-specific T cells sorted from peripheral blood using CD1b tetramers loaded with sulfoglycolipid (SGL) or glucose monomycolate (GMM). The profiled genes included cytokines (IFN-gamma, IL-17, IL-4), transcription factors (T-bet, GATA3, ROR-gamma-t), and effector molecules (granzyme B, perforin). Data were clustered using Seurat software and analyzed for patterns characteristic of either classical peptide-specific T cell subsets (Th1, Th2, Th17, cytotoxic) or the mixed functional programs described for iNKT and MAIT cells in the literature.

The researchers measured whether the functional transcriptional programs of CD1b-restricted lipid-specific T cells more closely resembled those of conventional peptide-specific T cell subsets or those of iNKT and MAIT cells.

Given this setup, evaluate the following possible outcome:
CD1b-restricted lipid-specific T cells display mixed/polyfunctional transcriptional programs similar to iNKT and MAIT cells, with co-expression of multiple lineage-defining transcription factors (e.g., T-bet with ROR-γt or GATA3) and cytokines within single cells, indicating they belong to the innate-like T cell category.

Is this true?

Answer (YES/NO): NO